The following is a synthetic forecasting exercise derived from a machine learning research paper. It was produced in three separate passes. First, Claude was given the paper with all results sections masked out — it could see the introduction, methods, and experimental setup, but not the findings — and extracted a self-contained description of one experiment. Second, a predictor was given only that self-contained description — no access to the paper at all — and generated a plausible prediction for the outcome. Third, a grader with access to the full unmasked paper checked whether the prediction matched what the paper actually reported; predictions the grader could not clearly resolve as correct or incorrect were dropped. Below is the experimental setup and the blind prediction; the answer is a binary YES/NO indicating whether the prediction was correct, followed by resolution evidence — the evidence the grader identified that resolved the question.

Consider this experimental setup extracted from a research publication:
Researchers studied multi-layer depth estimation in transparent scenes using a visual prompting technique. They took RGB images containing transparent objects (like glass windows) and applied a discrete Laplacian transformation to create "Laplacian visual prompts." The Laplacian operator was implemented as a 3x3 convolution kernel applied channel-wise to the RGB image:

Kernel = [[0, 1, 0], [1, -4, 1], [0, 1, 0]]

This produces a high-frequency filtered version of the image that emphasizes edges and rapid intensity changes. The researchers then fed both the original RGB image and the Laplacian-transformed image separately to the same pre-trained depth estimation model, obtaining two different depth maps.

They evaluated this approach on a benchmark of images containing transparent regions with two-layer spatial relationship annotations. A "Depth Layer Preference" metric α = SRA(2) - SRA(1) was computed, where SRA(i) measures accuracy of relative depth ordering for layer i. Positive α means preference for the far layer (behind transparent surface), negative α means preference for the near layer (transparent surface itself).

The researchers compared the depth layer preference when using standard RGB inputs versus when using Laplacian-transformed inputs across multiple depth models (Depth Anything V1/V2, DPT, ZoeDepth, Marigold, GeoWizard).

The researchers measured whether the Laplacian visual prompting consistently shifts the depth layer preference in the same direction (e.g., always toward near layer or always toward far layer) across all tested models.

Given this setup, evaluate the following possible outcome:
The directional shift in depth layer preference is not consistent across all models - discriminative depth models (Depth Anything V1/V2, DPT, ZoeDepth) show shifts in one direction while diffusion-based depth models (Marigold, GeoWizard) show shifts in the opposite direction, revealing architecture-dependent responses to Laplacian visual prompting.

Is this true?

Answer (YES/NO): NO